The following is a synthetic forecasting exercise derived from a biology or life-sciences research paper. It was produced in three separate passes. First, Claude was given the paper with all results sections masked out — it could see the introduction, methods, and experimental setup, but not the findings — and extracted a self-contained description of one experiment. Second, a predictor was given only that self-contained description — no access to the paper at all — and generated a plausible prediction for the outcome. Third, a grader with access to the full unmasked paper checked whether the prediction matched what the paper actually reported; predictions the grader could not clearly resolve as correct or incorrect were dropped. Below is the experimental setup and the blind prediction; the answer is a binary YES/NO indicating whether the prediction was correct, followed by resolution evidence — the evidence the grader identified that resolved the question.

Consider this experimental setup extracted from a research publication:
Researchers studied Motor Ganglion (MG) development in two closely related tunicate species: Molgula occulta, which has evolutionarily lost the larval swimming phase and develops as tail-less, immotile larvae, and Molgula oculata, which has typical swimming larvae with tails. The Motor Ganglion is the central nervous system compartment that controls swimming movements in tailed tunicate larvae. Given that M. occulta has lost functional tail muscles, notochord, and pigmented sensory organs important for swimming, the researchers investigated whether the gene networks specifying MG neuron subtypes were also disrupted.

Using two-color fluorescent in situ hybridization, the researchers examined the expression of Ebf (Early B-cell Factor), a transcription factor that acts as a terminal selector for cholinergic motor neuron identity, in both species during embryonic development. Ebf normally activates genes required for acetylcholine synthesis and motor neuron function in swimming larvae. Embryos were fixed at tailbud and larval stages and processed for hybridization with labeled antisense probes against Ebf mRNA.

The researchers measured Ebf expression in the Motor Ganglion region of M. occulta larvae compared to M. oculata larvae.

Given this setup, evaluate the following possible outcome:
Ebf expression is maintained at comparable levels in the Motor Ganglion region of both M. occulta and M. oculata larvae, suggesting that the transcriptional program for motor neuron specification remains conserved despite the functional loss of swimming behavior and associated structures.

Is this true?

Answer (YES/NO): NO